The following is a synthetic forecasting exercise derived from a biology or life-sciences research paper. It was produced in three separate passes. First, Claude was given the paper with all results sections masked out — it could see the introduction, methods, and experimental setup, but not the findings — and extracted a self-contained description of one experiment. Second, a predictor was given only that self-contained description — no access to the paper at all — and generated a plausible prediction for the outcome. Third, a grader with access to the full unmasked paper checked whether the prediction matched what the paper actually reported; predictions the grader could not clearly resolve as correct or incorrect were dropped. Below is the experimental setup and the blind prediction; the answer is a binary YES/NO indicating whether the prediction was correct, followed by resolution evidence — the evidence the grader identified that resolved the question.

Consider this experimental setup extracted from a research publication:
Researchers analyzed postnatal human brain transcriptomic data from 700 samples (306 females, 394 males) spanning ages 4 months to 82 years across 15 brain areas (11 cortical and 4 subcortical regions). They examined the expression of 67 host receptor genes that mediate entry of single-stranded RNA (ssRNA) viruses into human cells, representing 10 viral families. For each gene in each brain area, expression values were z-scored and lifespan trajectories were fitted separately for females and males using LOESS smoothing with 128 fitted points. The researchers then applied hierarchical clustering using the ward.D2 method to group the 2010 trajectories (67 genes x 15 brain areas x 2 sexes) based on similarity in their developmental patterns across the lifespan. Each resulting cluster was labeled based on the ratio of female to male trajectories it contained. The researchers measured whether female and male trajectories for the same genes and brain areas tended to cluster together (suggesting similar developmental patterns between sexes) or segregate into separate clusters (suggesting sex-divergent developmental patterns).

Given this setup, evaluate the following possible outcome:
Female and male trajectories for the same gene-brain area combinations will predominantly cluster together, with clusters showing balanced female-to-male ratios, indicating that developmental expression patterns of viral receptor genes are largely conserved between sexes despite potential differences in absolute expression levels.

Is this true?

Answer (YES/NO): NO